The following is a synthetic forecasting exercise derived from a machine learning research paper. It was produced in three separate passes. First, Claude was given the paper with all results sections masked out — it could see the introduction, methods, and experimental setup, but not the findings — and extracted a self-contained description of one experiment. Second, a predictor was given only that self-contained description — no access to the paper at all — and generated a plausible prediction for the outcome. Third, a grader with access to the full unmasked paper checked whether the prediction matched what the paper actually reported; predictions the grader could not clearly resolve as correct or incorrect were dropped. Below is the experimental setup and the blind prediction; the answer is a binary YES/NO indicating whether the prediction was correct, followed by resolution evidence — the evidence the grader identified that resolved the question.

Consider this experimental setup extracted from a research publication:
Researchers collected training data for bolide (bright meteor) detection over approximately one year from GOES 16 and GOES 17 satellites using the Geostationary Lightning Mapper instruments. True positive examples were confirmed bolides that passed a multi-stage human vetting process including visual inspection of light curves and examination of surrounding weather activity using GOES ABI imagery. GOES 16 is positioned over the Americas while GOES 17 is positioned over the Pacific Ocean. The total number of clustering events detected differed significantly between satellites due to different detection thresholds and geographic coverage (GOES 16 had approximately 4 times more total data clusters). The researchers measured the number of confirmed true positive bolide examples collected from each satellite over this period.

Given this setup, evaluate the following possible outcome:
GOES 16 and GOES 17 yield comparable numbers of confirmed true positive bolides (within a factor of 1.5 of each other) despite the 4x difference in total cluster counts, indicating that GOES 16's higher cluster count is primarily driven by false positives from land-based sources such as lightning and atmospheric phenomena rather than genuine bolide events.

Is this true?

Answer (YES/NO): YES